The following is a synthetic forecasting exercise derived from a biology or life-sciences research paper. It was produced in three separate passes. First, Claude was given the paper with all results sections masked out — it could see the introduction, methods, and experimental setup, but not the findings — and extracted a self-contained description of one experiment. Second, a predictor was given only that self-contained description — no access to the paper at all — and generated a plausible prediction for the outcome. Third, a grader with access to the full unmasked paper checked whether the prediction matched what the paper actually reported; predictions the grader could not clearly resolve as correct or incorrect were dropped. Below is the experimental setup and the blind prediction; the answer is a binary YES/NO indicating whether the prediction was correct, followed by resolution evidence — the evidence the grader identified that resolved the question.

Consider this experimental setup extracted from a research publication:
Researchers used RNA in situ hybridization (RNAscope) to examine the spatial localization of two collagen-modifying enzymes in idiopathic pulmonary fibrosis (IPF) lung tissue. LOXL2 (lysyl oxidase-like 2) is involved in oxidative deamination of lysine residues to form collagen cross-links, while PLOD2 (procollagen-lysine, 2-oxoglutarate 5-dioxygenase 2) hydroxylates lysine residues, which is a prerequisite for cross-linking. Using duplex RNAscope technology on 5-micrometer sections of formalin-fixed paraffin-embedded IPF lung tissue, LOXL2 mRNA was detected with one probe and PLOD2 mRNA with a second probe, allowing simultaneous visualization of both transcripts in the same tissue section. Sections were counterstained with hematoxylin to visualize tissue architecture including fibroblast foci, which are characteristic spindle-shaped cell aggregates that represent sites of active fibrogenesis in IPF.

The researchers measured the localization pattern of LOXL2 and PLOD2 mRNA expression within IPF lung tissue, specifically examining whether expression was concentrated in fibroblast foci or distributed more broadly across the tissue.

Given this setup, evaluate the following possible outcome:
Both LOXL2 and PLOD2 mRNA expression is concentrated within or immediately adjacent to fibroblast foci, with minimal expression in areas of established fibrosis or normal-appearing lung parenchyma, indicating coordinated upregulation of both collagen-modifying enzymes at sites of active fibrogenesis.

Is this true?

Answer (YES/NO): YES